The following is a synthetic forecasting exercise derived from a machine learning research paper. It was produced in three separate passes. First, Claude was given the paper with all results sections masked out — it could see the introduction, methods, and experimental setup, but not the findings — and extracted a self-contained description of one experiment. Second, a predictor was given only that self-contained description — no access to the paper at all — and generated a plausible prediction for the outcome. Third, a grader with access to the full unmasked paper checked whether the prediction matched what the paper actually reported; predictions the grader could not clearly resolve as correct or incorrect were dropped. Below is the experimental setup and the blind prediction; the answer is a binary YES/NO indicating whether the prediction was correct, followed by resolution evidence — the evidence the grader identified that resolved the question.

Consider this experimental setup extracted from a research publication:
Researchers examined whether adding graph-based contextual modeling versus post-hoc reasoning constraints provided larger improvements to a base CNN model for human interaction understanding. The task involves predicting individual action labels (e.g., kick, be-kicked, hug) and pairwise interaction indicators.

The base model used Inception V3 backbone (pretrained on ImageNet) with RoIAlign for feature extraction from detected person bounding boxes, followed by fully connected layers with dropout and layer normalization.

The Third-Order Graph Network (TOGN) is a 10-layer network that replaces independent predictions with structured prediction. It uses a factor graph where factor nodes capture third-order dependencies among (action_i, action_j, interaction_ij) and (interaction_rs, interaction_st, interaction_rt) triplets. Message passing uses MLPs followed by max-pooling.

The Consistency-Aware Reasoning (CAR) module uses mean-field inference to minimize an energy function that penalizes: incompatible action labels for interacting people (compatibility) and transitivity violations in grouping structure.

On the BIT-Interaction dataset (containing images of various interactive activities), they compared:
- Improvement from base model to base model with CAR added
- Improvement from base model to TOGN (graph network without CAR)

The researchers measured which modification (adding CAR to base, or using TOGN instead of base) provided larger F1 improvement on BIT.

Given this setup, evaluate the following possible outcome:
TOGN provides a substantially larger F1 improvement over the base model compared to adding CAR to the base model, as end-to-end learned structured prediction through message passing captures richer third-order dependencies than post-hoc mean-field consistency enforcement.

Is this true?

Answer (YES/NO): YES